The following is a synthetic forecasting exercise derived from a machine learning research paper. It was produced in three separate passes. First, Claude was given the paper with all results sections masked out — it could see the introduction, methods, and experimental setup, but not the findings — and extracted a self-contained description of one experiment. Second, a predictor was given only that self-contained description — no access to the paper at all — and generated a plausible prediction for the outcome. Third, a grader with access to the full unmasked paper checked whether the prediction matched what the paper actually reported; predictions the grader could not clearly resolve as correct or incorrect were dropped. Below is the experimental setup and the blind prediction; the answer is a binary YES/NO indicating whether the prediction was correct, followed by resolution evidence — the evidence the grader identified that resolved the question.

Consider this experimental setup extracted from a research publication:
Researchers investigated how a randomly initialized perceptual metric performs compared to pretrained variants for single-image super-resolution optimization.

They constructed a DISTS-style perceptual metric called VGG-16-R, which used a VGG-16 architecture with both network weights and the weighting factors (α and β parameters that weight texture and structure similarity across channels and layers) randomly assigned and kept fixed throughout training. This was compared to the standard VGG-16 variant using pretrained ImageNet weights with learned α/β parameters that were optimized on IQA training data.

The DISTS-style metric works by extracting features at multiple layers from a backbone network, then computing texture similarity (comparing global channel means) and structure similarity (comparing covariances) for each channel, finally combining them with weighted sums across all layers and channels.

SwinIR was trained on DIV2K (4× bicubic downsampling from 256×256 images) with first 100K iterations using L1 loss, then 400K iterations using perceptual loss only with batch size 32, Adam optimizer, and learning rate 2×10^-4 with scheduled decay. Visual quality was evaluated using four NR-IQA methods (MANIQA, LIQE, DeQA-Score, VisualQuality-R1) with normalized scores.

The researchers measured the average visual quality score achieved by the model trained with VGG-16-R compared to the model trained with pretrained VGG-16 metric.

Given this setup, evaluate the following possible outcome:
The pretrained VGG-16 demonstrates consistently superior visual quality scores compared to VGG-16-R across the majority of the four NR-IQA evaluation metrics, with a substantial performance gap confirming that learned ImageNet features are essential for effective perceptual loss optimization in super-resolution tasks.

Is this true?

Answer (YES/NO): NO